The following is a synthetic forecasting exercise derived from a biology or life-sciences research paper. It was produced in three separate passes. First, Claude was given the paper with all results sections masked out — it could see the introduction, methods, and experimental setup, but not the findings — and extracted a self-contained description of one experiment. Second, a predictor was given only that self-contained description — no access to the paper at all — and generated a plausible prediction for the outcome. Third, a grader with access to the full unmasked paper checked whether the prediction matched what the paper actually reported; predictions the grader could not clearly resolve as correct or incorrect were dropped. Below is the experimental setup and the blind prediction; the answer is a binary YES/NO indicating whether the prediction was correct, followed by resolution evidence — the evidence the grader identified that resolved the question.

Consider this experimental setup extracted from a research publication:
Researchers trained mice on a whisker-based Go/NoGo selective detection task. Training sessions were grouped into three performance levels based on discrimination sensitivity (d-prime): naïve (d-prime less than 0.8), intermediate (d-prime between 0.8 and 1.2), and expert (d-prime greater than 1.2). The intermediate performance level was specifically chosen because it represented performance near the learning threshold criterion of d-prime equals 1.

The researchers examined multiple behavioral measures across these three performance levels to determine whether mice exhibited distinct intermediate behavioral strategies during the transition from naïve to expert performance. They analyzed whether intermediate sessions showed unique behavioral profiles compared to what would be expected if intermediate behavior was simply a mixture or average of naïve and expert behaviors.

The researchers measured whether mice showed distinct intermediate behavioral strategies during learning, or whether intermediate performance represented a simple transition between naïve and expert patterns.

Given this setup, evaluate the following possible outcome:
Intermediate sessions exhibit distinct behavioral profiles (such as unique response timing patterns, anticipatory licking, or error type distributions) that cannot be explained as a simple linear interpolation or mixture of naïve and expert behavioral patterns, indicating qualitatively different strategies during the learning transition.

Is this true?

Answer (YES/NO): YES